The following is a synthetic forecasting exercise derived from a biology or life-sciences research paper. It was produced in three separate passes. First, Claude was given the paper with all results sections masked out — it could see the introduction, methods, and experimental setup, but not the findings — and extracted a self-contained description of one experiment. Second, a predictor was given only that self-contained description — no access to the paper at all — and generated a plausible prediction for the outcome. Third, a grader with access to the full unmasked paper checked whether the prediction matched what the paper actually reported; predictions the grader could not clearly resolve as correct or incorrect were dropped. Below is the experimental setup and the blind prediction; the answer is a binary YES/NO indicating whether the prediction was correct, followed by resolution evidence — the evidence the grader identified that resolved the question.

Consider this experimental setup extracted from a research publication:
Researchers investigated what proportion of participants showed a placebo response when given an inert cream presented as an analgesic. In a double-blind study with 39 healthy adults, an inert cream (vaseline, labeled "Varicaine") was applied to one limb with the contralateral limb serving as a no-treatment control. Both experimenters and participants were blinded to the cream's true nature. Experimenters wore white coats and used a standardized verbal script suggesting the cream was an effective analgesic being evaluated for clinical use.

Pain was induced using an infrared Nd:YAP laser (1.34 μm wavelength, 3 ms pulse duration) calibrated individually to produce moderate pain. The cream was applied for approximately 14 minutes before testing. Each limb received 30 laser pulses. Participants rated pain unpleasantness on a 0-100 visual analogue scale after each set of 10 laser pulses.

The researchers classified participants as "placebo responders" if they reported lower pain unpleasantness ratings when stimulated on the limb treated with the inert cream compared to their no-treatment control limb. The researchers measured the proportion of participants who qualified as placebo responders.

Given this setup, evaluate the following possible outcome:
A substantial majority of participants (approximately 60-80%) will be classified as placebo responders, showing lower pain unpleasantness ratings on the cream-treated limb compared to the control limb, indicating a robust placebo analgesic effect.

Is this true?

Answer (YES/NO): NO